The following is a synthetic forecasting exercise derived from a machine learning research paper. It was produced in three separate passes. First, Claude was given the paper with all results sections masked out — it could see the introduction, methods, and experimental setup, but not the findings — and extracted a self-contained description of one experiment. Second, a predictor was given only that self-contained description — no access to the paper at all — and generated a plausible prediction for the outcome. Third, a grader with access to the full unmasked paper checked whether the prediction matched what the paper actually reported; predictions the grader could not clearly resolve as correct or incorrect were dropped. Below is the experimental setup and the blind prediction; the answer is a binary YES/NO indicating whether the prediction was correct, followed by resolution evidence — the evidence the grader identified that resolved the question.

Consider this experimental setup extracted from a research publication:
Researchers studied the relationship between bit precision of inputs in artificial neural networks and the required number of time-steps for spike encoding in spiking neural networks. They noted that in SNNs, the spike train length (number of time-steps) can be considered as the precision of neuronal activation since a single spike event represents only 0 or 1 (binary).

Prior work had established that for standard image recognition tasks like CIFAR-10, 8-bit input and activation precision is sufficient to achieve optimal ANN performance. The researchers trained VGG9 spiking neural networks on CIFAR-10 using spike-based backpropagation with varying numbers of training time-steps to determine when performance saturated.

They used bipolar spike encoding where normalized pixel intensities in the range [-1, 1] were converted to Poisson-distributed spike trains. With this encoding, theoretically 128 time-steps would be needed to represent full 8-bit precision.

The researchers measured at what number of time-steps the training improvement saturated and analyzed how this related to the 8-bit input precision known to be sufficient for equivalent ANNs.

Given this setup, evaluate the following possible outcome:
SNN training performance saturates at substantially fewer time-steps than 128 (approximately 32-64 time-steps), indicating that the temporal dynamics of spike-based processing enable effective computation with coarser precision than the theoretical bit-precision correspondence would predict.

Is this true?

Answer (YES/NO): NO